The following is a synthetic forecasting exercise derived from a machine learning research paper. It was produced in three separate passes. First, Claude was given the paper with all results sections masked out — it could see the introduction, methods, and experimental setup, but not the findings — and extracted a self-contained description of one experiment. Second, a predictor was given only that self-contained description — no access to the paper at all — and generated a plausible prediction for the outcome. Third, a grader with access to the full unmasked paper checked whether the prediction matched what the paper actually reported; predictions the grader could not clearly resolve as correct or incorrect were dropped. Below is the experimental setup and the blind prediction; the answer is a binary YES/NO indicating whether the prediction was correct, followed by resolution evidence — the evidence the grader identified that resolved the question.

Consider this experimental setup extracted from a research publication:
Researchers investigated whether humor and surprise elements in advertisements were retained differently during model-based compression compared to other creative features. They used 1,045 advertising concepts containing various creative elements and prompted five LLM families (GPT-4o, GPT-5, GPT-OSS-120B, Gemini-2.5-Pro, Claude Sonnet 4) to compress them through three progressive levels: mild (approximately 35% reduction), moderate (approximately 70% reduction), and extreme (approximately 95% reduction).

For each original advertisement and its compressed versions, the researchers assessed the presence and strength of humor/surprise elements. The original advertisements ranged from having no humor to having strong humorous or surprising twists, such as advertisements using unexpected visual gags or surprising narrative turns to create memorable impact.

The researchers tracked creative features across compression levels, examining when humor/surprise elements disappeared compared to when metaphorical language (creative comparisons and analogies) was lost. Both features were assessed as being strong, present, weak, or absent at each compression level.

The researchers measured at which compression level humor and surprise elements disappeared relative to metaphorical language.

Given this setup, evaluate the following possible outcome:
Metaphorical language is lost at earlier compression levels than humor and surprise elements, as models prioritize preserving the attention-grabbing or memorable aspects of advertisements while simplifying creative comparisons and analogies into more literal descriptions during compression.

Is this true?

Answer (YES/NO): NO